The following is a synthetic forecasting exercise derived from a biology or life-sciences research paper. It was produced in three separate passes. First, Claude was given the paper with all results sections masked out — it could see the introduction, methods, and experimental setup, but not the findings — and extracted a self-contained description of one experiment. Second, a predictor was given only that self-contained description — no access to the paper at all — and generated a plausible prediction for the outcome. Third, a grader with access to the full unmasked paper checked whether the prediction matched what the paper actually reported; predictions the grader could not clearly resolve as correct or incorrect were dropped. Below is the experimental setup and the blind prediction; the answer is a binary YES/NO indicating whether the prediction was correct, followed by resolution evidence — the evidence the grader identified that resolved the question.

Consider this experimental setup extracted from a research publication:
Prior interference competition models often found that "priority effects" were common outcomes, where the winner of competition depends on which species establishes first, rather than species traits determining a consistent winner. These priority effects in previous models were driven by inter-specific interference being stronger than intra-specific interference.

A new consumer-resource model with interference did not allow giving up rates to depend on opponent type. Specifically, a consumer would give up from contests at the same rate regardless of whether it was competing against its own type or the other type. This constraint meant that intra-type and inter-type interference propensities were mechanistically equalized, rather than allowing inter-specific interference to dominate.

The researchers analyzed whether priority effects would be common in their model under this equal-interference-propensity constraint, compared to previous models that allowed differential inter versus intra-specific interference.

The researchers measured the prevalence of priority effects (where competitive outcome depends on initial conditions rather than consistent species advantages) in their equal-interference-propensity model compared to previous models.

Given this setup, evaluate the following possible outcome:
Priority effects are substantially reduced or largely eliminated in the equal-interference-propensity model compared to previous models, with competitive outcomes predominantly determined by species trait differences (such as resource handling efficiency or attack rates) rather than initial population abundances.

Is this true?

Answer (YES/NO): YES